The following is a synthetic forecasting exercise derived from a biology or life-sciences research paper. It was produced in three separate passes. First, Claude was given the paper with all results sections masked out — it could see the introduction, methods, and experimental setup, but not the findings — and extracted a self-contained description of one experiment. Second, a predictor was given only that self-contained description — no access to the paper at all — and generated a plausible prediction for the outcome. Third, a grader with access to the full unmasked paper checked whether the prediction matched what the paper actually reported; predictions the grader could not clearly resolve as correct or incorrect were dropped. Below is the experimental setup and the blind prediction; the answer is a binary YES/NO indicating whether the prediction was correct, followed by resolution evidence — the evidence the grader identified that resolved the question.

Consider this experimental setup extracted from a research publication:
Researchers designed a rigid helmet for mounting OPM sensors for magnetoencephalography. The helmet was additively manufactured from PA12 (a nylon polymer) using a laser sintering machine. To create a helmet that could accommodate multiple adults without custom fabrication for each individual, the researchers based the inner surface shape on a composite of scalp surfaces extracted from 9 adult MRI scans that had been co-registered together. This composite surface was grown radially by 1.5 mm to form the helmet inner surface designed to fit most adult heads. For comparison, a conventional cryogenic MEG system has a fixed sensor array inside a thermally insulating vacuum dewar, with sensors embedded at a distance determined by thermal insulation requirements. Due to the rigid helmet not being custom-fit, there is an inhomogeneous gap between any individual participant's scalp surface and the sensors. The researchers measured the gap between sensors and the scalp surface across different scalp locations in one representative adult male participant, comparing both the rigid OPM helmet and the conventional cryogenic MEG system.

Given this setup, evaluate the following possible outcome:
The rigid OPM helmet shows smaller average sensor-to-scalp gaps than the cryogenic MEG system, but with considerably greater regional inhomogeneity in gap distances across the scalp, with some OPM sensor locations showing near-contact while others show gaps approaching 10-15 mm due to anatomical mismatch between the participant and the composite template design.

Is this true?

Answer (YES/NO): NO